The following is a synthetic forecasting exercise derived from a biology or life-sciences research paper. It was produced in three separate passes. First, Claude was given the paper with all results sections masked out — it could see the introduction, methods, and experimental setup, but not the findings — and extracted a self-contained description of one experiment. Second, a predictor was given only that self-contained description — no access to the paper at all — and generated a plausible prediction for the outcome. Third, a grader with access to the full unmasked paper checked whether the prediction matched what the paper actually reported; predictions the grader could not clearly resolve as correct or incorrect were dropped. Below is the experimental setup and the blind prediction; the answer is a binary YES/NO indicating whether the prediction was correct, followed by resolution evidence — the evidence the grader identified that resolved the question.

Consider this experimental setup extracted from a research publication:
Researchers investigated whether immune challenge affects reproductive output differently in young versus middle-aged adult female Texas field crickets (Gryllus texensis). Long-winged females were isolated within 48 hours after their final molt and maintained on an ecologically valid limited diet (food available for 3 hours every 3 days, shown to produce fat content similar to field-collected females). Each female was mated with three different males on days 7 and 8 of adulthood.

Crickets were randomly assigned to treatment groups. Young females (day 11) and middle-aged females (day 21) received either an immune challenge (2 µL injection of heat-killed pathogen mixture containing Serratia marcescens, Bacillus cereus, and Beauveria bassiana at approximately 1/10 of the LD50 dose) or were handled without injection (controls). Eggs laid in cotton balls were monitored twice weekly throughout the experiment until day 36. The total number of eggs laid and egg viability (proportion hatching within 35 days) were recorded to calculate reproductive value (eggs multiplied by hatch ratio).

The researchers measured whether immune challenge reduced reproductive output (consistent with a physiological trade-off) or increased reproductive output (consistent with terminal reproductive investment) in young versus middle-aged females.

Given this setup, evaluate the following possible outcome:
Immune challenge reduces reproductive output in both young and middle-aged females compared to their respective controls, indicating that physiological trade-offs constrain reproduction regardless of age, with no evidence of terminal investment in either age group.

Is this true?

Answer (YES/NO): NO